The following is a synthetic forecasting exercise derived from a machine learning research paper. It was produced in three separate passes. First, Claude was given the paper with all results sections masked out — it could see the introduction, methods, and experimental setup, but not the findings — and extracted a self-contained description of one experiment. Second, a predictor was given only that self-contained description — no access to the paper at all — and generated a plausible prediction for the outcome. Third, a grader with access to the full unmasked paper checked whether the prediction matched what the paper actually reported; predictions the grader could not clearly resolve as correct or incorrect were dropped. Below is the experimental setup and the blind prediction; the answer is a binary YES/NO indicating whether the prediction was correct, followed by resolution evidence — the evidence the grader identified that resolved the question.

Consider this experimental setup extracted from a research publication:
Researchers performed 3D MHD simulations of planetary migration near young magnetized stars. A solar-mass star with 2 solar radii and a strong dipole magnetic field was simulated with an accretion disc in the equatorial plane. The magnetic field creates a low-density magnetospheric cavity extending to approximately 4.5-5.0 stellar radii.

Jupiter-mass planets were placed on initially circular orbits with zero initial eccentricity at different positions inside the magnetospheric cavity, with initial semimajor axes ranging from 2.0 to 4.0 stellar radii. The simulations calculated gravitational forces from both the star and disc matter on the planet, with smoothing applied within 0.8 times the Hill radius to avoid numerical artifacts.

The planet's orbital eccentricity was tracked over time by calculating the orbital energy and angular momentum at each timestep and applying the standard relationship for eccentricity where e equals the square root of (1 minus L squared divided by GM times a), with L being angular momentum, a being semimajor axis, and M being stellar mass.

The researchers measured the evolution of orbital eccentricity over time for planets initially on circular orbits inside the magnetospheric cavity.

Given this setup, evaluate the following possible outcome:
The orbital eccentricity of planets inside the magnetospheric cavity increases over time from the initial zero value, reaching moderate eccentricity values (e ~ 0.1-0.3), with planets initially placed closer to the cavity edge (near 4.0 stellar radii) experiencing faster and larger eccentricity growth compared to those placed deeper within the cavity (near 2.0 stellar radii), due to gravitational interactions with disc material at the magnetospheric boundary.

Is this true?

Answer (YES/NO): NO